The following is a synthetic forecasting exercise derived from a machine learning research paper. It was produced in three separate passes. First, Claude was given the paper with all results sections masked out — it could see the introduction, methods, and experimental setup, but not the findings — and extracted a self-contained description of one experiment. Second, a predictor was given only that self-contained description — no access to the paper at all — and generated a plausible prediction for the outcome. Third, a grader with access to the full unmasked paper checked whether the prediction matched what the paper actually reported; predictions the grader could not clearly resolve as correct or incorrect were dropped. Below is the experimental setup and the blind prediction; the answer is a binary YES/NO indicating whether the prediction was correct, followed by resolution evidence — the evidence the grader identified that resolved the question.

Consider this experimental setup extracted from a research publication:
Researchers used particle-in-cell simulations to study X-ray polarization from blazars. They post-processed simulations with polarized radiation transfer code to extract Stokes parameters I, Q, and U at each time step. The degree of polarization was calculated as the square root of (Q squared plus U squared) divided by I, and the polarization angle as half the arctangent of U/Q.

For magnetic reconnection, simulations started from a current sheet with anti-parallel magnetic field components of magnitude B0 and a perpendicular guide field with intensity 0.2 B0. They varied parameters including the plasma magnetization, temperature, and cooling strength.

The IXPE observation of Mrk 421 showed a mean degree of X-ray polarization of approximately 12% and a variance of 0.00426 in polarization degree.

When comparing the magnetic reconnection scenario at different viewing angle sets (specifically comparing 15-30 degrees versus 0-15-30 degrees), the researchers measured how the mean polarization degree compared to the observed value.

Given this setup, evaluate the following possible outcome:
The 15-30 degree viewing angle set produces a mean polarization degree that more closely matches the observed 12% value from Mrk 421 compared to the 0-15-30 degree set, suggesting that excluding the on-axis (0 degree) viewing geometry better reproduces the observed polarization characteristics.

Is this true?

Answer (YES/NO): YES